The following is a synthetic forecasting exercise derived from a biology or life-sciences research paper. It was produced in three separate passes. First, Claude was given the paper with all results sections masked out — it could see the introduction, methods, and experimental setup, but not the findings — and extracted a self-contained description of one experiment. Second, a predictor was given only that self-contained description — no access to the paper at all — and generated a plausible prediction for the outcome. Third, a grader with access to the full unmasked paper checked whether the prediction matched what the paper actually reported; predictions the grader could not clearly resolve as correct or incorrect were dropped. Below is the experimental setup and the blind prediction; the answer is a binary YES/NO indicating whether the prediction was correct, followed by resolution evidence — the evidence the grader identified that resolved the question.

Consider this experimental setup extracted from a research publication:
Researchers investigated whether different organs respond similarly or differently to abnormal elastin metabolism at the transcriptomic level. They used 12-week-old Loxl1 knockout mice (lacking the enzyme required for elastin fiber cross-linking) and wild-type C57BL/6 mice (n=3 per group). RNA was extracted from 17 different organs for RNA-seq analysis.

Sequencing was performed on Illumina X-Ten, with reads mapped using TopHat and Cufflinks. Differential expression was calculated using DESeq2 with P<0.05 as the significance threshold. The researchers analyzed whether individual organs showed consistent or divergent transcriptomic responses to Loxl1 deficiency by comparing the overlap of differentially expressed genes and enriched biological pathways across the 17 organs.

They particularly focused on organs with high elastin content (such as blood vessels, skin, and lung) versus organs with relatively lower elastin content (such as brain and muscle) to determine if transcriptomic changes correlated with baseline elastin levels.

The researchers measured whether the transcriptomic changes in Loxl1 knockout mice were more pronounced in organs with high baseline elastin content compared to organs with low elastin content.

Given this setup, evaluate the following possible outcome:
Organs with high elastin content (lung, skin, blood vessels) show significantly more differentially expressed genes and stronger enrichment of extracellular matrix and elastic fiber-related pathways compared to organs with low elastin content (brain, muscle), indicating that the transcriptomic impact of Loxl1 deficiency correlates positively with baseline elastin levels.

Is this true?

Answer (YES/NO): NO